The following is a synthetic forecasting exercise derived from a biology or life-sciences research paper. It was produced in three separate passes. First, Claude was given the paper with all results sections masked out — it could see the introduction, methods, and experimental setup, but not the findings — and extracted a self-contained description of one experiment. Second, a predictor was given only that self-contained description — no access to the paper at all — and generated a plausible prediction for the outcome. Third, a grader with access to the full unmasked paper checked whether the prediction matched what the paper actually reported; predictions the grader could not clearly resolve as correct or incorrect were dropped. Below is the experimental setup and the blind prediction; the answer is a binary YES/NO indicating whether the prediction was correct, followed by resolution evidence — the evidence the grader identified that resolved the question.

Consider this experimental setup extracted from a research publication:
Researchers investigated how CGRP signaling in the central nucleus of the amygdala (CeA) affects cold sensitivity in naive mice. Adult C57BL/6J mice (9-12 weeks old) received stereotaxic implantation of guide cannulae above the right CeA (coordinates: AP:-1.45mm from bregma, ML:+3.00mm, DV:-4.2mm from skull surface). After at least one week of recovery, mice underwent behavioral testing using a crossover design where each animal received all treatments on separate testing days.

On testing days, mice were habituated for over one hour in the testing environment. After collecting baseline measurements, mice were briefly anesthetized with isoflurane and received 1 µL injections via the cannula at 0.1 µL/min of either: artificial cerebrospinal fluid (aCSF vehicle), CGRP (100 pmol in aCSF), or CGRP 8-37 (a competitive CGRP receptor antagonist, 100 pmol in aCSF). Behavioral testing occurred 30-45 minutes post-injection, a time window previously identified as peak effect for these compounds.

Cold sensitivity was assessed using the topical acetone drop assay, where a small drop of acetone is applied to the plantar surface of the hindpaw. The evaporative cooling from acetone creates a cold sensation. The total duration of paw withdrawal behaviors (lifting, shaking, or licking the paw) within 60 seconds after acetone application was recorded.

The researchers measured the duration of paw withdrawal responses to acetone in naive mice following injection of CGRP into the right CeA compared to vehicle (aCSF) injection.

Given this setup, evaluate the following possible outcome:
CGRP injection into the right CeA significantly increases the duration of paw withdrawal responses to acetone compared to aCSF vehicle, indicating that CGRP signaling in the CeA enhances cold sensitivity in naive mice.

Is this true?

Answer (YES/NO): NO